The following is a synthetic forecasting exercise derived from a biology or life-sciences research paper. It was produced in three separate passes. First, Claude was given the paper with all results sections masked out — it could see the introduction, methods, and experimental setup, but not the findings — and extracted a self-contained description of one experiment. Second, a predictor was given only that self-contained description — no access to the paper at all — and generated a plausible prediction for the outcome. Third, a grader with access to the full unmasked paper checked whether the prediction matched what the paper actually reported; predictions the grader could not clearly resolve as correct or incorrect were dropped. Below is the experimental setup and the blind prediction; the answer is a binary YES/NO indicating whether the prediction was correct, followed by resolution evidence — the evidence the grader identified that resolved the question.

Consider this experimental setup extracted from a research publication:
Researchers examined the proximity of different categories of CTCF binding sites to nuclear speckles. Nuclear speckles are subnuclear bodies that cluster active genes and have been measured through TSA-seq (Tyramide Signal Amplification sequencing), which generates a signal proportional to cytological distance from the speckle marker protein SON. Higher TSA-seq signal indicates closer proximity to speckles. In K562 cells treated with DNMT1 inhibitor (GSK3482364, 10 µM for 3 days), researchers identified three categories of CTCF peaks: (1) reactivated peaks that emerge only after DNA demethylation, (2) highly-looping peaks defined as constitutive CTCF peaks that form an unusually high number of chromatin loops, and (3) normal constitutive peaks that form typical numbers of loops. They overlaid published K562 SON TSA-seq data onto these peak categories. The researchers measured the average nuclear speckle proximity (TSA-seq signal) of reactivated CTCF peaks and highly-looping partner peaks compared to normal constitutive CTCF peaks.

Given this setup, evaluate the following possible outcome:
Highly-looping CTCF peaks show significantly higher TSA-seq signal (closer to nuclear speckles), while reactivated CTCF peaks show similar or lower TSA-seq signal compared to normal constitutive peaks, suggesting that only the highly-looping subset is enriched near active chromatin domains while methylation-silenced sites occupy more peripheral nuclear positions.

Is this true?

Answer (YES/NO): NO